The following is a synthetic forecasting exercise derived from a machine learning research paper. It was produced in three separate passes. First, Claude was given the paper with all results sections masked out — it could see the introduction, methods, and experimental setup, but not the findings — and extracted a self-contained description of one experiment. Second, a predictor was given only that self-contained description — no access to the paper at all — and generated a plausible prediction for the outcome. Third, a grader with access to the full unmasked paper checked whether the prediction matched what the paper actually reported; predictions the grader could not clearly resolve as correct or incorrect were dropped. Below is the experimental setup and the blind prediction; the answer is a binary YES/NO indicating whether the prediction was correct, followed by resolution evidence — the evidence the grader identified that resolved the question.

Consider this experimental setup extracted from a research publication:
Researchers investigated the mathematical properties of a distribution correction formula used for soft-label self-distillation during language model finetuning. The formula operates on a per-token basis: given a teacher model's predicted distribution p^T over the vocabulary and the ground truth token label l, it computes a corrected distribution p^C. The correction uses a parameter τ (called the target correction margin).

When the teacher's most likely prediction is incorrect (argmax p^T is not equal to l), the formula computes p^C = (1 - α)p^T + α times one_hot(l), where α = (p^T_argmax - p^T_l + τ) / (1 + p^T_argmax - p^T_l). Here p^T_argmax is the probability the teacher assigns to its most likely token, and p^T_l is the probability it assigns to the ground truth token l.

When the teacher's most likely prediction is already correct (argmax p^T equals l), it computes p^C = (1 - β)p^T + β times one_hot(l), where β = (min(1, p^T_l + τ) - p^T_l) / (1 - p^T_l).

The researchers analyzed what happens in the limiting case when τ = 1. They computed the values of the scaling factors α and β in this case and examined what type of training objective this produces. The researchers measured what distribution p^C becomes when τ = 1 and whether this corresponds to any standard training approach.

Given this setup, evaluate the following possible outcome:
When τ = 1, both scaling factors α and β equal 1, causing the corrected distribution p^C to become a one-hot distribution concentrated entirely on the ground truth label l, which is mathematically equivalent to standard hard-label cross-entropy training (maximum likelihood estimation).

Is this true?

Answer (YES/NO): YES